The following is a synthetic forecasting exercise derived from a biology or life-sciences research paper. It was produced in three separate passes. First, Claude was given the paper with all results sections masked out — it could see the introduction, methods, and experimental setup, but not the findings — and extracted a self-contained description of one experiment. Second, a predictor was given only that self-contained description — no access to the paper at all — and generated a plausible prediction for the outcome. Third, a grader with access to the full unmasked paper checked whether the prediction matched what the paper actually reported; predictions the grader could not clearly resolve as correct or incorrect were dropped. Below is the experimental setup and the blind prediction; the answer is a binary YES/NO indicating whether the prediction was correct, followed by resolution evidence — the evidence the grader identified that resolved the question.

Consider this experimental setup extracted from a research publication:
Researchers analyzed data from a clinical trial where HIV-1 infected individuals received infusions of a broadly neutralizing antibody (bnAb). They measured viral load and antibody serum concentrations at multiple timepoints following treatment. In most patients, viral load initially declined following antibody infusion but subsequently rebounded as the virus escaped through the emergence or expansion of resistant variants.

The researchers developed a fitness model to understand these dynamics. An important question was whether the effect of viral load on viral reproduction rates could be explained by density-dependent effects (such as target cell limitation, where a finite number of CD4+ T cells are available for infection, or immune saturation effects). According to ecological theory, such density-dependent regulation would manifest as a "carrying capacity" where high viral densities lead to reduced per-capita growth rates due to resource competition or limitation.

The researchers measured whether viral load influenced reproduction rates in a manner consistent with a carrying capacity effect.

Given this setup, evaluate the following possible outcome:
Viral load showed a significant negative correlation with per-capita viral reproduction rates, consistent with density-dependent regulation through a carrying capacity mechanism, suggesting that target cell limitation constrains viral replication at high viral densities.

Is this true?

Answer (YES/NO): YES